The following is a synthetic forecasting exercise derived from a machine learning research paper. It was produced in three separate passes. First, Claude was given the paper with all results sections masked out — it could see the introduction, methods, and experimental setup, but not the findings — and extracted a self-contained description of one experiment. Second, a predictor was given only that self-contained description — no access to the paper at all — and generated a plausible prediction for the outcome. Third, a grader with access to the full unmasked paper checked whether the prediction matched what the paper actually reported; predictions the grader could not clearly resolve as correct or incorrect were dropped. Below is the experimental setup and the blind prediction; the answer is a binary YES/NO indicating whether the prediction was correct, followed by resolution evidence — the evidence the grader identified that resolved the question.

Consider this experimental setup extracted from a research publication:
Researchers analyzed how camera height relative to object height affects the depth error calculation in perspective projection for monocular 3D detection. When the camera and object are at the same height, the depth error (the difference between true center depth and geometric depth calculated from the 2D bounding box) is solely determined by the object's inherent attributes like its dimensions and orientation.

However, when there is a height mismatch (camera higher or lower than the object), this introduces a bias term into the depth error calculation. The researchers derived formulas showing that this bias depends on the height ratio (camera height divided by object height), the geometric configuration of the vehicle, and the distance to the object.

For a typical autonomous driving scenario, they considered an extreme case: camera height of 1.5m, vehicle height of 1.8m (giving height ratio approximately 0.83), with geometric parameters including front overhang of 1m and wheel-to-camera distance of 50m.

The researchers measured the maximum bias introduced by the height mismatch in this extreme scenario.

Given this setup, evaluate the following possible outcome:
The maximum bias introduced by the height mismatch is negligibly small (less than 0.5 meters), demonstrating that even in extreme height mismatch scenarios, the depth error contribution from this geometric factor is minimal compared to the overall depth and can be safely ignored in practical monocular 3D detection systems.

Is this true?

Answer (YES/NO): YES